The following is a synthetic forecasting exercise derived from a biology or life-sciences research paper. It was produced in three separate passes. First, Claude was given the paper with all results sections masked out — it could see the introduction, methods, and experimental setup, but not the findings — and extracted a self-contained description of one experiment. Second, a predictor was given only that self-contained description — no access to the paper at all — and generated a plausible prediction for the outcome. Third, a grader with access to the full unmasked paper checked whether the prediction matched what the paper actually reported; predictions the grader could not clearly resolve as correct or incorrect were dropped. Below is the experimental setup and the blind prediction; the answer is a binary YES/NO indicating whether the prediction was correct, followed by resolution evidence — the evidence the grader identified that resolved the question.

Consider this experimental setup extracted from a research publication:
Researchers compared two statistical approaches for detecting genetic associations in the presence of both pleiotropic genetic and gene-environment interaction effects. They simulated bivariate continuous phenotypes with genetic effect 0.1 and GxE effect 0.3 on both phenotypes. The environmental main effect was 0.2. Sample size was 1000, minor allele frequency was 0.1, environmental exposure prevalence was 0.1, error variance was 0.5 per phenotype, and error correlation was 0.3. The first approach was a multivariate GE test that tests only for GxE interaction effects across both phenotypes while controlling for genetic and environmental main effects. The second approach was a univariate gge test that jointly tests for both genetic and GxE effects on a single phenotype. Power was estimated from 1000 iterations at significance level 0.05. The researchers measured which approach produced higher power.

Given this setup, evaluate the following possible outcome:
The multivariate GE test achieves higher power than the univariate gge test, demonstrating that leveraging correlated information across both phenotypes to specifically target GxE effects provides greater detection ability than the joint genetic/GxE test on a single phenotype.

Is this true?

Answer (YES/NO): NO